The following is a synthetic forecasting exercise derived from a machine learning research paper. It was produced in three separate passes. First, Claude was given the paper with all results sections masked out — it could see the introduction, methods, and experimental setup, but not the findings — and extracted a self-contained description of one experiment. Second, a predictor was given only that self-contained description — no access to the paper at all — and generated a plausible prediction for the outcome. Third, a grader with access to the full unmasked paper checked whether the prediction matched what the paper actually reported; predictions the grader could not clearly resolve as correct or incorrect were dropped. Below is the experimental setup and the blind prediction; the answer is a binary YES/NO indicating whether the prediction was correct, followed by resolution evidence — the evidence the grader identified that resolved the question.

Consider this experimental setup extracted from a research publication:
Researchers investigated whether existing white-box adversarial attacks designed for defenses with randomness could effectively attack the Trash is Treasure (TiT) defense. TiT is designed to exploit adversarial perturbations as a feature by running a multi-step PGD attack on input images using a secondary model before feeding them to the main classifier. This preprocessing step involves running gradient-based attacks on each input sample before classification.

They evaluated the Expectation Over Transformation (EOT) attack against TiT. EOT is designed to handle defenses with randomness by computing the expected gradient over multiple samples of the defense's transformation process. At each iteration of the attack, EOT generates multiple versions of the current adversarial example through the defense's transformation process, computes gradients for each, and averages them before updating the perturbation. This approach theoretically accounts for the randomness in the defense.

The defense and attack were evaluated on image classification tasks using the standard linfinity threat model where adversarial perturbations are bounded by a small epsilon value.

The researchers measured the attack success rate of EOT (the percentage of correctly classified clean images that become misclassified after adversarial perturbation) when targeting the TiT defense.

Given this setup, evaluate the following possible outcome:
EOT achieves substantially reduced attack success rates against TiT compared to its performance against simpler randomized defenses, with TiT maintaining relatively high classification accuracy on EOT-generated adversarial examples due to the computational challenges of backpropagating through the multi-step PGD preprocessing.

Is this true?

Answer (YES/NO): YES